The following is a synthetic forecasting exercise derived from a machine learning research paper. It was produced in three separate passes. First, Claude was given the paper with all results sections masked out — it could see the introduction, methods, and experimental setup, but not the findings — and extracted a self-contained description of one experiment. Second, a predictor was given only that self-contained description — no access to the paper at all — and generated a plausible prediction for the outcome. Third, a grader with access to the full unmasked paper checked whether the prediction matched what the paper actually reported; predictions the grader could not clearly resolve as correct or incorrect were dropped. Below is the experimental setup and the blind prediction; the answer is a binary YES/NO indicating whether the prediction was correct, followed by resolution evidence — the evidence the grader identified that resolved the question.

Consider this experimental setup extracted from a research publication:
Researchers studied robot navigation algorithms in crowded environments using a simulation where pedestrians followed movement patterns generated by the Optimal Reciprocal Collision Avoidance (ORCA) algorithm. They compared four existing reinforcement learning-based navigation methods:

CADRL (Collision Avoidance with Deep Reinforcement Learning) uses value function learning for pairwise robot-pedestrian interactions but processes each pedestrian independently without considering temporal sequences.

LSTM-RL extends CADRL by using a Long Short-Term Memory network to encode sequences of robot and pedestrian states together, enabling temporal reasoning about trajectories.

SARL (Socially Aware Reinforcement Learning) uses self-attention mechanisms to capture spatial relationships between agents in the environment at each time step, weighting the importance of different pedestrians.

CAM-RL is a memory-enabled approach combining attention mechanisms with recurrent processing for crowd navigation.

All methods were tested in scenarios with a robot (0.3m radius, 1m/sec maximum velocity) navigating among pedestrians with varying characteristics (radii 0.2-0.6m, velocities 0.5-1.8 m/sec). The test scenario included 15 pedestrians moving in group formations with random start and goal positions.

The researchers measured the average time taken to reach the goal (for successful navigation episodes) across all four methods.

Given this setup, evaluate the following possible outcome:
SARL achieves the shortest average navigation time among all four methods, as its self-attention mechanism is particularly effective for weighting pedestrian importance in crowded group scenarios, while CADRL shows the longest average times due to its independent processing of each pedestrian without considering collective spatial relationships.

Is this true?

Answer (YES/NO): NO